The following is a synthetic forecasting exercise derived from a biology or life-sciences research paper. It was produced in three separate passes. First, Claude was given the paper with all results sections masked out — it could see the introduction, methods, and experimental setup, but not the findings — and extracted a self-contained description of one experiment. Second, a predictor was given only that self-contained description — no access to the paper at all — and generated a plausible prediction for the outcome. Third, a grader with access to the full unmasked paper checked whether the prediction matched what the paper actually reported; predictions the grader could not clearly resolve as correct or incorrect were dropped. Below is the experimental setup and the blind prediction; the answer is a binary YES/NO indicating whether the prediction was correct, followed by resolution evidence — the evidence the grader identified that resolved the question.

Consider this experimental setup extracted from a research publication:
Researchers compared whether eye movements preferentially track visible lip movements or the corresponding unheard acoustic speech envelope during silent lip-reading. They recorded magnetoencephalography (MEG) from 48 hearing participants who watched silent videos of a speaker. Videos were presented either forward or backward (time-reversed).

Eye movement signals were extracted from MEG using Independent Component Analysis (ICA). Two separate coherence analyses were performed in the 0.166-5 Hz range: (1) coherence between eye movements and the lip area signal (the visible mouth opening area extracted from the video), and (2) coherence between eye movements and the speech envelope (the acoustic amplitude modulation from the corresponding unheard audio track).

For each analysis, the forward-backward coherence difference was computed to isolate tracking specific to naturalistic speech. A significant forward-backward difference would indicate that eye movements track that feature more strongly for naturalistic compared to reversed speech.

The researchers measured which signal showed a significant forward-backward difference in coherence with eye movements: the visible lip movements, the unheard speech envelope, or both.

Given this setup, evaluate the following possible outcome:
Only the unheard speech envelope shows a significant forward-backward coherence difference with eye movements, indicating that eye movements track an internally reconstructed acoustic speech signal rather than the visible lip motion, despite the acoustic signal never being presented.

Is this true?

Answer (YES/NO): YES